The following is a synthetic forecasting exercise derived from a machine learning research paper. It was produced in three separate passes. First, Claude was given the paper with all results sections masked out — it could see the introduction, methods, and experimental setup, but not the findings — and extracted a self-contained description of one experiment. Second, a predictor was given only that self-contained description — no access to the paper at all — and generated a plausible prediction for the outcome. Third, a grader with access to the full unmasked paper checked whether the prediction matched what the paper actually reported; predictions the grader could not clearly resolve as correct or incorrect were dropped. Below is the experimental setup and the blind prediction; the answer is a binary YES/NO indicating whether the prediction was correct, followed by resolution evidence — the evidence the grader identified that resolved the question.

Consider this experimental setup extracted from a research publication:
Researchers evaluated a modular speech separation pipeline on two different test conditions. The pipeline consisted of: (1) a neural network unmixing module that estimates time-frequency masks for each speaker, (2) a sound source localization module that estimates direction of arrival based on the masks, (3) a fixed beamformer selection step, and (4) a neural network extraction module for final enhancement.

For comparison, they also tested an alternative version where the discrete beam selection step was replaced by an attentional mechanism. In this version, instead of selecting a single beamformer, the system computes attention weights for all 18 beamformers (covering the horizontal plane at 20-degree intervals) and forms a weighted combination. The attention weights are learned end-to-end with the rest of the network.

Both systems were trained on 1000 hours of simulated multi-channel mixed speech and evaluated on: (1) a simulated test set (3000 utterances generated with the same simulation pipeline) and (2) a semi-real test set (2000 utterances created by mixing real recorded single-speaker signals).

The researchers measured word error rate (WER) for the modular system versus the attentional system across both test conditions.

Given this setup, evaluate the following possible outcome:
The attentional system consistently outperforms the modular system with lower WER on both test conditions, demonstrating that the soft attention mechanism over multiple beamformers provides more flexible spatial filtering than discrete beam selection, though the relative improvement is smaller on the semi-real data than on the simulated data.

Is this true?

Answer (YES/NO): NO